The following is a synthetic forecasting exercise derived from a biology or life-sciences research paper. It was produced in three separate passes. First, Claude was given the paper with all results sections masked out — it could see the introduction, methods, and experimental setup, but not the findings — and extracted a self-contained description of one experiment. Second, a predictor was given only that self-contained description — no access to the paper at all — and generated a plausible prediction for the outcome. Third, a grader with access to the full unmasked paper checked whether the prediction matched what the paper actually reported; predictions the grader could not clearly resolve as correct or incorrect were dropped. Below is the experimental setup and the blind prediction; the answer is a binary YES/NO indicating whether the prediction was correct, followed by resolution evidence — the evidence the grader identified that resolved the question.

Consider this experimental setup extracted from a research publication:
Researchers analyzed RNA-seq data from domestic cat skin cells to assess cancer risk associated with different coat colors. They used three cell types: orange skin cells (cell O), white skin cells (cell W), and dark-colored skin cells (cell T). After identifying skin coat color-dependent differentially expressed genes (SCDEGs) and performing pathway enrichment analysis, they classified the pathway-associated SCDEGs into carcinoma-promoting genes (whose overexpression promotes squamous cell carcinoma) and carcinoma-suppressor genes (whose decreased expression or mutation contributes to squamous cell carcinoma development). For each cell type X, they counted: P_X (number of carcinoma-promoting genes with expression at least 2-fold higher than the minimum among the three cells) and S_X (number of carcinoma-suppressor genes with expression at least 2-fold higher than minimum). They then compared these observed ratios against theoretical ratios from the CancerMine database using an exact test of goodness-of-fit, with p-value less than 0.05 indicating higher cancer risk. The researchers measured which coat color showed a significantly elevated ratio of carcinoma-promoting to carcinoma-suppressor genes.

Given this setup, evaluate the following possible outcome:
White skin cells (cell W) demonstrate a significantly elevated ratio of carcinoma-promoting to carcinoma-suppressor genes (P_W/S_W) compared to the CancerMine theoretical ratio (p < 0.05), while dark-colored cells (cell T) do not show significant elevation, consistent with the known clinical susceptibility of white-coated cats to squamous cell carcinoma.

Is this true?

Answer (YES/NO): NO